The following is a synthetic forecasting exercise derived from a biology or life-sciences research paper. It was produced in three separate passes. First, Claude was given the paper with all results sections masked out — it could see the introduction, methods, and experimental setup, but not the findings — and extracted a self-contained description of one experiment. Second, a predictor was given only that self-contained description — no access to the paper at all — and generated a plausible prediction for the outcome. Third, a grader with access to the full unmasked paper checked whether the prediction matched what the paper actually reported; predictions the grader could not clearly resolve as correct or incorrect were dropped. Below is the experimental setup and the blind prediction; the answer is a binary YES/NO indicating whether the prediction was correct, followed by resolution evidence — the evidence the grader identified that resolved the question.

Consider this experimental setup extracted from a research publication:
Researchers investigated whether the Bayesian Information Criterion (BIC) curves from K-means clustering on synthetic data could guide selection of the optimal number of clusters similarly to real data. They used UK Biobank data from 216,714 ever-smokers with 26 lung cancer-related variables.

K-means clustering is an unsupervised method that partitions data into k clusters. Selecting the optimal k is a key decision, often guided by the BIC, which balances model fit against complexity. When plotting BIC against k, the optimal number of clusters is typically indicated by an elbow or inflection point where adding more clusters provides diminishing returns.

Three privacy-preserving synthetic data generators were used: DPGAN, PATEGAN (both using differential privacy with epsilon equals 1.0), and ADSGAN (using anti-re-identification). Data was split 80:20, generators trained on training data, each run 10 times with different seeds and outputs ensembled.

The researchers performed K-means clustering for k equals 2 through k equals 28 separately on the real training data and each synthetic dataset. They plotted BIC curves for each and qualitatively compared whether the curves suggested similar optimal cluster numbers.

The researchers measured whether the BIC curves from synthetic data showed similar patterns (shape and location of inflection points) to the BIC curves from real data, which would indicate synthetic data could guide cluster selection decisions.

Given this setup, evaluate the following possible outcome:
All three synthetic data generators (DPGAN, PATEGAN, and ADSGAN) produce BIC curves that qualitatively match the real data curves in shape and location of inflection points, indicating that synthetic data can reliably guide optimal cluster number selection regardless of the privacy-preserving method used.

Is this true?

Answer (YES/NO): NO